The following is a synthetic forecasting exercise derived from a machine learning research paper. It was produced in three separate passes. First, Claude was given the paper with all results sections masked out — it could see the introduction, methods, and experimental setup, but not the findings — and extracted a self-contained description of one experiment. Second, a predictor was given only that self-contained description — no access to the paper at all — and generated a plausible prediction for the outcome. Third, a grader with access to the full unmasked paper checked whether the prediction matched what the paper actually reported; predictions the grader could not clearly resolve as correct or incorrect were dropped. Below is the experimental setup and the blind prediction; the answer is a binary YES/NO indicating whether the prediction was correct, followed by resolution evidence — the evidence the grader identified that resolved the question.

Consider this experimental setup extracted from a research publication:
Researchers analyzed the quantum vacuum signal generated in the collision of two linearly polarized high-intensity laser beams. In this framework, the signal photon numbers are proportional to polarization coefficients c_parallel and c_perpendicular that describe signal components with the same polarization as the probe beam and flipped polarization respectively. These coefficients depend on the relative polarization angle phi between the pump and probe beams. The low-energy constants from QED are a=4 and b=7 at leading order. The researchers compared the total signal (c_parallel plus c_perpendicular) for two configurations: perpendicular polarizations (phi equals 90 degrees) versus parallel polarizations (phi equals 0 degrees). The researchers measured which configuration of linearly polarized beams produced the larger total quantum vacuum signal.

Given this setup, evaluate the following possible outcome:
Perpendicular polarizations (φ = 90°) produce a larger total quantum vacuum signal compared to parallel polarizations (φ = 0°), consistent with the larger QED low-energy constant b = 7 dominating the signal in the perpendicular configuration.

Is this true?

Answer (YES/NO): YES